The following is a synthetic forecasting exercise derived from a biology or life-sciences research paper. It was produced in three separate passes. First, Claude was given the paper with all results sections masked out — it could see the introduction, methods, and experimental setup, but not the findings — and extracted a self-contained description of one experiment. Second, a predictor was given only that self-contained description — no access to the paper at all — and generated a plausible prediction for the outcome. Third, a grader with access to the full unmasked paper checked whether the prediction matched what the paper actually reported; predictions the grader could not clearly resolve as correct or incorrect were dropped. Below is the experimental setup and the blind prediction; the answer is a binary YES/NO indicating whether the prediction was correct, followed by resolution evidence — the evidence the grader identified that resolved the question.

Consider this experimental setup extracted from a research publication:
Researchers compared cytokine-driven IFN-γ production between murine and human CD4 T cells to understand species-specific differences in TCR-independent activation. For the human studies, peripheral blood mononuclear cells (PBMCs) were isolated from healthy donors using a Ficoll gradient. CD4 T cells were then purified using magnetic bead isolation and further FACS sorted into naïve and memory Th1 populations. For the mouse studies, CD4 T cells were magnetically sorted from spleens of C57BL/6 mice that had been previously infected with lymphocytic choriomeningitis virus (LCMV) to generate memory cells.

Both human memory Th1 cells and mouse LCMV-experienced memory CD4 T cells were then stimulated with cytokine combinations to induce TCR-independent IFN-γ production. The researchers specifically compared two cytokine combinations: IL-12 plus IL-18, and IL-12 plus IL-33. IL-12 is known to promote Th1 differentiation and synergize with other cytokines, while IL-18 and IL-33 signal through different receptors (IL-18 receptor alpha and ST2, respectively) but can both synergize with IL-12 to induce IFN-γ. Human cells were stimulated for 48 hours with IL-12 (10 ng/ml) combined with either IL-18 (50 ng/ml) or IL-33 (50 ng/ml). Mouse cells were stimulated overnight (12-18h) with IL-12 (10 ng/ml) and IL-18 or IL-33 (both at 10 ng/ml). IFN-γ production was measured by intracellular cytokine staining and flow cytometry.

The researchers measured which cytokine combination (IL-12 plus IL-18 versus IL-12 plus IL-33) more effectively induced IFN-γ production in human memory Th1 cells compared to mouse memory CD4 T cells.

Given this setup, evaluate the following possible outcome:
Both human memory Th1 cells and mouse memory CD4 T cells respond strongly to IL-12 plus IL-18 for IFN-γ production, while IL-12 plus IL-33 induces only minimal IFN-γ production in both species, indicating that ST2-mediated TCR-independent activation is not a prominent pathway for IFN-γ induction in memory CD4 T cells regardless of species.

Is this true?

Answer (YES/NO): NO